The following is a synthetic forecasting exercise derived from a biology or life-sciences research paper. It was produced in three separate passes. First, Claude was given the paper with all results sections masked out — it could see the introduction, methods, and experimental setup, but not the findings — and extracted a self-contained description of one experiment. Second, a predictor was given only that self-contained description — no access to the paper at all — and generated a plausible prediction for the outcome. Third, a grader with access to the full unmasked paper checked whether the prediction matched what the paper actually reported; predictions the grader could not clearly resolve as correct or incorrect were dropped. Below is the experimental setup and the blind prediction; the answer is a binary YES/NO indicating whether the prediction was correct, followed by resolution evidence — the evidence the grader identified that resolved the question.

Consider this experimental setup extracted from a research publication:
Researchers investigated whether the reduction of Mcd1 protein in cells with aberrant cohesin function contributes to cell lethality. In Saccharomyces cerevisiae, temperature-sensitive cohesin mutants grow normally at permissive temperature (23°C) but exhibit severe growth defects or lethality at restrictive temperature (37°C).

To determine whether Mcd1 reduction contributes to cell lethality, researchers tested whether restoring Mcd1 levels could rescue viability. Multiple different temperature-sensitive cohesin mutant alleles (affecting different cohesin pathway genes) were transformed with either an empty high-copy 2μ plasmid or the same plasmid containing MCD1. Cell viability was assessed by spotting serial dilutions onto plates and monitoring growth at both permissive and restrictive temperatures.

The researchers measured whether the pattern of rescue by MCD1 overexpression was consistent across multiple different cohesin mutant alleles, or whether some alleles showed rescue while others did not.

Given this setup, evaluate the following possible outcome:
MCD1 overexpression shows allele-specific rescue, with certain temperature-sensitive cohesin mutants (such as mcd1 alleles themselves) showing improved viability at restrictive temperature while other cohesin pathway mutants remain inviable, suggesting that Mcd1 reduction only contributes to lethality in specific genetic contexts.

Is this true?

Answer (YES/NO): NO